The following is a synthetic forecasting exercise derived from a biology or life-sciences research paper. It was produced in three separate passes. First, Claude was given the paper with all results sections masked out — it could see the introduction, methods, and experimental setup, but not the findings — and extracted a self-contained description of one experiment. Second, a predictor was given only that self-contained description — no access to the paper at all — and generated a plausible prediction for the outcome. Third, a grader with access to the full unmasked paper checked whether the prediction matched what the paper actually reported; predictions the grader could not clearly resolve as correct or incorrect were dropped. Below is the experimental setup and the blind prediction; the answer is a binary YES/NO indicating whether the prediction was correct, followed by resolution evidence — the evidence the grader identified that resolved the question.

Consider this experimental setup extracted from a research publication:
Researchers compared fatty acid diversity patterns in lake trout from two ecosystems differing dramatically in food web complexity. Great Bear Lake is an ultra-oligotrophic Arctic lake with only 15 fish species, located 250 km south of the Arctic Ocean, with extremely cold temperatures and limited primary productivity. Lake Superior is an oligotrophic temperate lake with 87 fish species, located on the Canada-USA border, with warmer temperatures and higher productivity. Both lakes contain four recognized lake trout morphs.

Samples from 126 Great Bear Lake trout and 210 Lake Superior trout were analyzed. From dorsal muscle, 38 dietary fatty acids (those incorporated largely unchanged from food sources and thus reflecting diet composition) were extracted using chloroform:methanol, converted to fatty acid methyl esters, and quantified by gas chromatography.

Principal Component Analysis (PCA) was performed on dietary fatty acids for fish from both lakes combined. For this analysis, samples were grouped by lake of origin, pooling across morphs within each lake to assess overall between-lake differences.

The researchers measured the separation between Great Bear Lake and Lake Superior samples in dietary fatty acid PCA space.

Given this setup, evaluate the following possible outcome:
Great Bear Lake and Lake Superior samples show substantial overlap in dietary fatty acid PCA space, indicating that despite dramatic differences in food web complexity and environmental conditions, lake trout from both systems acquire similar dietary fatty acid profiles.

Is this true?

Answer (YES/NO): NO